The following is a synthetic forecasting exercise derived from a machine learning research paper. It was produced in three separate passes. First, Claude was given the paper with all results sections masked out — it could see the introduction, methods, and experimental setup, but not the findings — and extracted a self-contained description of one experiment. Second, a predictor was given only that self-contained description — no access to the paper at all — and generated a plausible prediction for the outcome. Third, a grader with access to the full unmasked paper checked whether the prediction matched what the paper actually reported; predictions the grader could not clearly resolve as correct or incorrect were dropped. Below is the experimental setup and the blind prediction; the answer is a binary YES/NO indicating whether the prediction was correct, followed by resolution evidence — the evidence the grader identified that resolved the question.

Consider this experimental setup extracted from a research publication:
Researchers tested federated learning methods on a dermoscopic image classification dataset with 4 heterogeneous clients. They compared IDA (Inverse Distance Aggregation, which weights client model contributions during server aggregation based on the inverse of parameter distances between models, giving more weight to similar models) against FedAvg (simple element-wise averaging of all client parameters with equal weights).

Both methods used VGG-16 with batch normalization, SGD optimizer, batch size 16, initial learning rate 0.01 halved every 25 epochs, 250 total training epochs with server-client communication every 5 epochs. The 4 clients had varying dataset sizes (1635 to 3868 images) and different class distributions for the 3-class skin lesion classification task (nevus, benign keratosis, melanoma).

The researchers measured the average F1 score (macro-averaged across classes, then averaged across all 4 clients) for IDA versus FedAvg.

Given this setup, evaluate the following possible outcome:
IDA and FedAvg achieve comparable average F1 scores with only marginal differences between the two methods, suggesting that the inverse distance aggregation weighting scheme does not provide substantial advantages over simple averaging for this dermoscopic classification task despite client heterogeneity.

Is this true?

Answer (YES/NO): YES